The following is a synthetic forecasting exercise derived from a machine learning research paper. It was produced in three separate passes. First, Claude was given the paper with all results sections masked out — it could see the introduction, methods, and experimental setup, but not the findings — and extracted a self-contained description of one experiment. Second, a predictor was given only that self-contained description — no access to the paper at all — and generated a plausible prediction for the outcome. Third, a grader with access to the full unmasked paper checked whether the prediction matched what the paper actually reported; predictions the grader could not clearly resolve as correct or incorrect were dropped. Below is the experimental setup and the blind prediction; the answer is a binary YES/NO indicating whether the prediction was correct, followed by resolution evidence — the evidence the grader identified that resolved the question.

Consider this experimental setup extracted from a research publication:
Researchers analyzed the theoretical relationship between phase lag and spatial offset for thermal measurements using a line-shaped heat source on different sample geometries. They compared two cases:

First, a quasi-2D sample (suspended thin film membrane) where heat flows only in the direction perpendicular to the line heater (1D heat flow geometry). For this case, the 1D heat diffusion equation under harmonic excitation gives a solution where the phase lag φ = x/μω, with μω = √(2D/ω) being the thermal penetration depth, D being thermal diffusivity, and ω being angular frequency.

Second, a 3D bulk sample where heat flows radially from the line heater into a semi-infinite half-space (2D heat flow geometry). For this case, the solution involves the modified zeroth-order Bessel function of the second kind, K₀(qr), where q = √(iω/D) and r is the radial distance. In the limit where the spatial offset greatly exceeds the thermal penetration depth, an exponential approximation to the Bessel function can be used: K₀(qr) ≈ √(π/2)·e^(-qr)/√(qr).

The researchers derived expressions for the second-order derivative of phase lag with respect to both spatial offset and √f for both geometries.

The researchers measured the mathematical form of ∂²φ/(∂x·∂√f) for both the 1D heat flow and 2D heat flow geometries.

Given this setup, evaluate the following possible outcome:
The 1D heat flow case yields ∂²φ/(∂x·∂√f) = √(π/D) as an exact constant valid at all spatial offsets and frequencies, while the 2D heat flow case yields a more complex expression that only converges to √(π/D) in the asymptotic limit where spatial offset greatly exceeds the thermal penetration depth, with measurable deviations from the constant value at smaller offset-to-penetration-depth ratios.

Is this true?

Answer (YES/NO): YES